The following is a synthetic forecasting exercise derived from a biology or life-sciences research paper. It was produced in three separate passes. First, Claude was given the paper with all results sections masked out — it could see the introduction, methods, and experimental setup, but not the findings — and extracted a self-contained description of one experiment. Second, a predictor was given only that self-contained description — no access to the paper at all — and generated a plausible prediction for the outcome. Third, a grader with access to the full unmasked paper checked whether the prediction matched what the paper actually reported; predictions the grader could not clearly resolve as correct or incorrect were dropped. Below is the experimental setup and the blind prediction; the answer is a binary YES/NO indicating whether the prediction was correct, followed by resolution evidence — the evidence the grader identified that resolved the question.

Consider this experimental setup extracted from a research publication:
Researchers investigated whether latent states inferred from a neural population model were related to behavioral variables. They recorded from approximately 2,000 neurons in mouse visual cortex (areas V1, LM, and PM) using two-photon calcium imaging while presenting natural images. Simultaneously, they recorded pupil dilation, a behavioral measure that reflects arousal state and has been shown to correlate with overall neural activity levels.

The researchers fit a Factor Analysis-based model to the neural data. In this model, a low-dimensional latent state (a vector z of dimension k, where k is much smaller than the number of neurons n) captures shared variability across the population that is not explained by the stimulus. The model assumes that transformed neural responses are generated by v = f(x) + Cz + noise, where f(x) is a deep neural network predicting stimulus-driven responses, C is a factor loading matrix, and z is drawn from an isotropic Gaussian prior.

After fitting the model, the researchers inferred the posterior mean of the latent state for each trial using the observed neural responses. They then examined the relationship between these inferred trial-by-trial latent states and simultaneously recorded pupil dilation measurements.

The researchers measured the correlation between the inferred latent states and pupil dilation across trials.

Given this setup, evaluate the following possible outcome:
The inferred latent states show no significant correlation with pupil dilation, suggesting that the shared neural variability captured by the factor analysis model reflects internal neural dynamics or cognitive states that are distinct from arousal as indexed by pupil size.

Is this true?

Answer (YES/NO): NO